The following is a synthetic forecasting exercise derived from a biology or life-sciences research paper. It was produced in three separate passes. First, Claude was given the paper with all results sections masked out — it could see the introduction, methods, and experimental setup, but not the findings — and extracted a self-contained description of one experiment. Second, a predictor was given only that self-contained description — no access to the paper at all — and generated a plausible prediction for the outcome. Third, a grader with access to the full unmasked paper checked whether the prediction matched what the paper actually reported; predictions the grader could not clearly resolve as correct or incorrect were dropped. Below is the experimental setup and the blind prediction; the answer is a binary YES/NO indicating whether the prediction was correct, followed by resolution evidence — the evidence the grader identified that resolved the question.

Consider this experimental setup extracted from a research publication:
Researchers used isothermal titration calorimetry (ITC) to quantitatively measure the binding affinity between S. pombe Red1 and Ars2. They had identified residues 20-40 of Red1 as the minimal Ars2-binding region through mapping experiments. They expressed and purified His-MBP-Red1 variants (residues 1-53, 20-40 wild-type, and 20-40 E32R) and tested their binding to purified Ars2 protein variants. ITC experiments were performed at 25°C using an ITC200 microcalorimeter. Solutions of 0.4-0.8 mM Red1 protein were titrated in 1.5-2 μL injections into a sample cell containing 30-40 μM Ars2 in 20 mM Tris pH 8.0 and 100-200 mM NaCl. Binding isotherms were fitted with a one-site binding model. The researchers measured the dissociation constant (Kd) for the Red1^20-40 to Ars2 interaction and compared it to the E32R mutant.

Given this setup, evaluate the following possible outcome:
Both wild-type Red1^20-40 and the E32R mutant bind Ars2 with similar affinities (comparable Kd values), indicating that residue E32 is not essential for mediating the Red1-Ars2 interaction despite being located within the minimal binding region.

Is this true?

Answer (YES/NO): NO